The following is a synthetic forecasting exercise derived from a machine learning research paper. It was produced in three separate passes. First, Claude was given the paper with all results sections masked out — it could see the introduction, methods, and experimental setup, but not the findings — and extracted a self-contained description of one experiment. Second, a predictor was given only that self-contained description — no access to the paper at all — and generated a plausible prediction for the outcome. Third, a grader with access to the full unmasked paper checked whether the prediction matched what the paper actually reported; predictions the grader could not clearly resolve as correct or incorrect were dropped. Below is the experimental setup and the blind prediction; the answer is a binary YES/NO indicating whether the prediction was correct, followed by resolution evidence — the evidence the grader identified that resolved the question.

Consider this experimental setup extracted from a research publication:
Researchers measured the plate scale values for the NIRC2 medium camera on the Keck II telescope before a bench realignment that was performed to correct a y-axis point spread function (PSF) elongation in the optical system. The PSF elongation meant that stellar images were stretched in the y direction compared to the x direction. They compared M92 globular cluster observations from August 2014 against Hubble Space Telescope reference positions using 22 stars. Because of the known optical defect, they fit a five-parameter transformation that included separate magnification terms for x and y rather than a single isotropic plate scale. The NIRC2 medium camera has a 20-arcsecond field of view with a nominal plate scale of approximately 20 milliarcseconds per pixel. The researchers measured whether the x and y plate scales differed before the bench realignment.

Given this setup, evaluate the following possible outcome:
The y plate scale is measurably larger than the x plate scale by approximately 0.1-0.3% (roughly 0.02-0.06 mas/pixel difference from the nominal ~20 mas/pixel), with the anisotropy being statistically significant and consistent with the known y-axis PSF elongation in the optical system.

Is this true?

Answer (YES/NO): NO